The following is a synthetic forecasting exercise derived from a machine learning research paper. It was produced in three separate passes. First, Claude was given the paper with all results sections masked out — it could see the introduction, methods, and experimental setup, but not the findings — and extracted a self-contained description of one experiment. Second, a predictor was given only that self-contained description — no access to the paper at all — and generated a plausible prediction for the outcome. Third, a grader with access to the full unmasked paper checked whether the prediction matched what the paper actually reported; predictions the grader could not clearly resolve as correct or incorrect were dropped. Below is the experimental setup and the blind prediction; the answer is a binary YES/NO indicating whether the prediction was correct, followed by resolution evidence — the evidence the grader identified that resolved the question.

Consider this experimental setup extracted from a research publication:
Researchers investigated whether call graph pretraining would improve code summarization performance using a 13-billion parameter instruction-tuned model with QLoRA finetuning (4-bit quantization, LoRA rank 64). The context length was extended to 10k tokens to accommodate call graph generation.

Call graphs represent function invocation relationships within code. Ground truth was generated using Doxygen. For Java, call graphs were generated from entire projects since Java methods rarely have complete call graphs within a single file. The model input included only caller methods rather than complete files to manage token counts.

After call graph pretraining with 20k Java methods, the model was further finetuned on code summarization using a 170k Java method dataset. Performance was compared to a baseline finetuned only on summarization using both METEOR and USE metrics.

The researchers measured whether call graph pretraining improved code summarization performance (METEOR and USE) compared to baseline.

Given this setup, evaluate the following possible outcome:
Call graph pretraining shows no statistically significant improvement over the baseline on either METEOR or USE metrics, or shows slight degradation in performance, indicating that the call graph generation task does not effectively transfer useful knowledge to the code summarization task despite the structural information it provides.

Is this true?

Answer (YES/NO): YES